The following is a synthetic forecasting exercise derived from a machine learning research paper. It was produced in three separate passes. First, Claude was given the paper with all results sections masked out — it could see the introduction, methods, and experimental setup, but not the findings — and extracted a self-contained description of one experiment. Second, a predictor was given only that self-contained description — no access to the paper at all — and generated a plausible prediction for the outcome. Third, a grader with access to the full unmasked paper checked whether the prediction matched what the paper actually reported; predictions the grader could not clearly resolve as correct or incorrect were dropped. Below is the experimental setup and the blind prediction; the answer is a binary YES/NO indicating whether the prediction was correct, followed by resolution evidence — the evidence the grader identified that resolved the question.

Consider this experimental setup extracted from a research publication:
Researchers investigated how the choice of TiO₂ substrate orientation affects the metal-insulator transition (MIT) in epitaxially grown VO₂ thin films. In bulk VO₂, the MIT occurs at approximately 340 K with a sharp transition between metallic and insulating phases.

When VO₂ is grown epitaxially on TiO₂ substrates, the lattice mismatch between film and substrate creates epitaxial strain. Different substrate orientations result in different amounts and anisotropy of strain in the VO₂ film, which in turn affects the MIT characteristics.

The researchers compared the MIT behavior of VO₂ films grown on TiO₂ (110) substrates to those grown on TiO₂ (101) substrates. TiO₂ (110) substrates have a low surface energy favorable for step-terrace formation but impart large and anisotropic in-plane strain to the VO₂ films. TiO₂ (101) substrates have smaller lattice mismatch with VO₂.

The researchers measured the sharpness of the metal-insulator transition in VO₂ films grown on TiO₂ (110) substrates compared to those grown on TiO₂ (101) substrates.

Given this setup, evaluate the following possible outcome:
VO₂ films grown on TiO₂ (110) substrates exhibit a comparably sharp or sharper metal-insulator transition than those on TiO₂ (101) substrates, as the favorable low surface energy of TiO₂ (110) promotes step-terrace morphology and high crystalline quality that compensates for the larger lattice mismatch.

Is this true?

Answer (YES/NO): NO